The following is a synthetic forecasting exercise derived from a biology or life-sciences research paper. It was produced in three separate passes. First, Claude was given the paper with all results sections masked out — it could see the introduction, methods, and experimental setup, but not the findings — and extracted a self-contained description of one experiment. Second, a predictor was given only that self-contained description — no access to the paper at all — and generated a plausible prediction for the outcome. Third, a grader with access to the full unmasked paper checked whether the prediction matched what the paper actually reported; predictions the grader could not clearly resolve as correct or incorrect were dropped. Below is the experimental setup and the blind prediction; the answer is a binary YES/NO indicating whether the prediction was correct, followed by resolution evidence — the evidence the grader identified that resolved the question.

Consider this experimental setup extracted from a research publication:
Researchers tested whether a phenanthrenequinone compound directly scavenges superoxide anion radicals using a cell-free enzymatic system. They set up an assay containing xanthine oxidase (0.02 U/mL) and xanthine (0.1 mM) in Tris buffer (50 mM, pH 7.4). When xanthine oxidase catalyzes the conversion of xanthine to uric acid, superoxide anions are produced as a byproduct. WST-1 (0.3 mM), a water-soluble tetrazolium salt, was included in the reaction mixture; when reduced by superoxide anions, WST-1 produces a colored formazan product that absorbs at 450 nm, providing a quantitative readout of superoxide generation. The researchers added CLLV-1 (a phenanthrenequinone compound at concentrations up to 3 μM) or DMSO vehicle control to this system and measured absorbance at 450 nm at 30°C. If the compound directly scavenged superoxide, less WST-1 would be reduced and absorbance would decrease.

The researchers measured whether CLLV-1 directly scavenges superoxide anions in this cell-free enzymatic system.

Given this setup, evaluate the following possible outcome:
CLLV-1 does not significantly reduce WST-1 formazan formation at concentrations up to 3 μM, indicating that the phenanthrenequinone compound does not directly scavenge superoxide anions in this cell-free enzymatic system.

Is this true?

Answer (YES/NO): YES